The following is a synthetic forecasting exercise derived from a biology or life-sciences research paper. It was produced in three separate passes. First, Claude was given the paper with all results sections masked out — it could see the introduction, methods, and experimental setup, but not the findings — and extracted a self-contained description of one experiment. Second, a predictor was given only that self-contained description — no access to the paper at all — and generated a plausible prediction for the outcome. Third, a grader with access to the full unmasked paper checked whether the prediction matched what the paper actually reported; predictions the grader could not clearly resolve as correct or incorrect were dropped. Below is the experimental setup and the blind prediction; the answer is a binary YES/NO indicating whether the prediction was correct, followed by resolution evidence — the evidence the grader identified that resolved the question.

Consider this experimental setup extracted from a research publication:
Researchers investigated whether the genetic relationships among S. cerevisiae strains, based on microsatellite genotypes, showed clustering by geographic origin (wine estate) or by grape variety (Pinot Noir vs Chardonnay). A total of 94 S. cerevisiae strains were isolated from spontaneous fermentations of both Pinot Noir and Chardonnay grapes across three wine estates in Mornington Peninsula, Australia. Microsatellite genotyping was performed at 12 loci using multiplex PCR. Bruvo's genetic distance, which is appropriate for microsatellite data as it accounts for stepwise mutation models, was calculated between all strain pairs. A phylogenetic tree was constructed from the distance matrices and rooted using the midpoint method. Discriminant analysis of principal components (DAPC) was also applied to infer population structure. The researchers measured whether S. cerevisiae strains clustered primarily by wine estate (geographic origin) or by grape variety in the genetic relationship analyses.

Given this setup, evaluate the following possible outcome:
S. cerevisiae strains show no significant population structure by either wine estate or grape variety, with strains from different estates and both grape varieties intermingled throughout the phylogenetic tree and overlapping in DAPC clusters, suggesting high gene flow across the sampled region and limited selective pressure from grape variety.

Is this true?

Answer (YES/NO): NO